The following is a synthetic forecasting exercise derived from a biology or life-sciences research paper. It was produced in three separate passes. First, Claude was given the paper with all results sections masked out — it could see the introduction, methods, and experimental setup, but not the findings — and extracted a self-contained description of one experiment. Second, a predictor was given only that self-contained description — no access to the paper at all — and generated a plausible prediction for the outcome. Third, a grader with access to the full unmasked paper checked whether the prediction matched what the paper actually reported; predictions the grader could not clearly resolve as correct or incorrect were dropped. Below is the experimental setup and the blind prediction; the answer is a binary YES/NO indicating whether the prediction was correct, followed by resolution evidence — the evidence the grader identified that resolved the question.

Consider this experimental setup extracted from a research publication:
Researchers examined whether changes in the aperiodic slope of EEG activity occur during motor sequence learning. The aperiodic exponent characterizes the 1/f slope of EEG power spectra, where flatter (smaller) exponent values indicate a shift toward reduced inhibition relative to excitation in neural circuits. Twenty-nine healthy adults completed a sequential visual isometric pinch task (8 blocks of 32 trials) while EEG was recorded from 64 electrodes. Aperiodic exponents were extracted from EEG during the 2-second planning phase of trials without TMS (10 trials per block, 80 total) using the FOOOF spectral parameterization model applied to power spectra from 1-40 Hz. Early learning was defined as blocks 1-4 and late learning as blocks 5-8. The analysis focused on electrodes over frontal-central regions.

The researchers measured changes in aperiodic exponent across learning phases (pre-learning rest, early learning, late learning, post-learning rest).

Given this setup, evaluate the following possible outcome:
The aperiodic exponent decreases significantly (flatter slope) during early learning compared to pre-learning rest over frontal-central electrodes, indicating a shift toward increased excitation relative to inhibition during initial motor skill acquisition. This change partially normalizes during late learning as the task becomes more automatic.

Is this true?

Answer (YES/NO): NO